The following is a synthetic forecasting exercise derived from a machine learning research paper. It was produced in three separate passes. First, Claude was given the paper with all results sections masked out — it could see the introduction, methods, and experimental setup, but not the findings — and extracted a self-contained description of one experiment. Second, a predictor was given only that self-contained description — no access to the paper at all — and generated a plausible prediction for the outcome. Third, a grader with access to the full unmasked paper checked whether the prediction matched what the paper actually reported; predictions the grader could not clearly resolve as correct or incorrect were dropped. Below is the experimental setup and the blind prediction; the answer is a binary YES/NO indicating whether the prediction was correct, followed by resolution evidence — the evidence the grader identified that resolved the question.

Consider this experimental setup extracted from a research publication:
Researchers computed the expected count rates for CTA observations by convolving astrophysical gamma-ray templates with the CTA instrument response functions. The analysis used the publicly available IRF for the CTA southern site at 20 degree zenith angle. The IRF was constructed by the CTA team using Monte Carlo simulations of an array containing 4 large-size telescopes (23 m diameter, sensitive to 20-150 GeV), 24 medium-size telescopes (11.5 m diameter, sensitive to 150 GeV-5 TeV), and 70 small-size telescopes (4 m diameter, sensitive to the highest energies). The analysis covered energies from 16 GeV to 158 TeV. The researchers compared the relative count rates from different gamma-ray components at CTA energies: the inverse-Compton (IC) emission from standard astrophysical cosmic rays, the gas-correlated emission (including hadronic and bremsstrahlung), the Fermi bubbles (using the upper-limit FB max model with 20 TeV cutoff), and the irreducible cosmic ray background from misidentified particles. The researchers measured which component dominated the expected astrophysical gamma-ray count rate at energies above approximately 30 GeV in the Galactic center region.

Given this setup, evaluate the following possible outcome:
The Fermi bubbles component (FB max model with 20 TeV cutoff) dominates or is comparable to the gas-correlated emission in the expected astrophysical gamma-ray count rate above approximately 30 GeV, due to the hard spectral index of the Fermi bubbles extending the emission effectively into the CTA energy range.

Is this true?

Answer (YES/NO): YES